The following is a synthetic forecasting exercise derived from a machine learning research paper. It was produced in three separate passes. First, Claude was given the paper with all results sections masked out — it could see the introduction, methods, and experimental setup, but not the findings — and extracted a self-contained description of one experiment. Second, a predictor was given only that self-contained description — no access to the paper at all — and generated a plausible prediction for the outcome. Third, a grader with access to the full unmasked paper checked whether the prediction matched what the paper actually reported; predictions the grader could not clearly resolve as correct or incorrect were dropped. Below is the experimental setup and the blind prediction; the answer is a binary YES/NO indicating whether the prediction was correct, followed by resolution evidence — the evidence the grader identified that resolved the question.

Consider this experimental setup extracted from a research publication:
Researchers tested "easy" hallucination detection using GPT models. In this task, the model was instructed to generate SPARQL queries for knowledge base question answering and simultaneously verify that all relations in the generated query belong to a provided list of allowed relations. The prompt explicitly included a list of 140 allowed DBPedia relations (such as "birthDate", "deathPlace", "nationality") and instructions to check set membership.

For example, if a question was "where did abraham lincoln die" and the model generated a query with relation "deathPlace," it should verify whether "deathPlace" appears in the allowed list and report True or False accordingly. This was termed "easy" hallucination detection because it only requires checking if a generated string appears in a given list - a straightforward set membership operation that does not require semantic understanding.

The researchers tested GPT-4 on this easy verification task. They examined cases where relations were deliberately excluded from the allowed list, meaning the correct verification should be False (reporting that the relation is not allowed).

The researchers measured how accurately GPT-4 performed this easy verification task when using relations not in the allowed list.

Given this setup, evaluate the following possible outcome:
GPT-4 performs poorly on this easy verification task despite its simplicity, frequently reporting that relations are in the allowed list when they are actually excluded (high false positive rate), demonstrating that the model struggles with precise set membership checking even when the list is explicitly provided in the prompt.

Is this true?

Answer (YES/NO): YES